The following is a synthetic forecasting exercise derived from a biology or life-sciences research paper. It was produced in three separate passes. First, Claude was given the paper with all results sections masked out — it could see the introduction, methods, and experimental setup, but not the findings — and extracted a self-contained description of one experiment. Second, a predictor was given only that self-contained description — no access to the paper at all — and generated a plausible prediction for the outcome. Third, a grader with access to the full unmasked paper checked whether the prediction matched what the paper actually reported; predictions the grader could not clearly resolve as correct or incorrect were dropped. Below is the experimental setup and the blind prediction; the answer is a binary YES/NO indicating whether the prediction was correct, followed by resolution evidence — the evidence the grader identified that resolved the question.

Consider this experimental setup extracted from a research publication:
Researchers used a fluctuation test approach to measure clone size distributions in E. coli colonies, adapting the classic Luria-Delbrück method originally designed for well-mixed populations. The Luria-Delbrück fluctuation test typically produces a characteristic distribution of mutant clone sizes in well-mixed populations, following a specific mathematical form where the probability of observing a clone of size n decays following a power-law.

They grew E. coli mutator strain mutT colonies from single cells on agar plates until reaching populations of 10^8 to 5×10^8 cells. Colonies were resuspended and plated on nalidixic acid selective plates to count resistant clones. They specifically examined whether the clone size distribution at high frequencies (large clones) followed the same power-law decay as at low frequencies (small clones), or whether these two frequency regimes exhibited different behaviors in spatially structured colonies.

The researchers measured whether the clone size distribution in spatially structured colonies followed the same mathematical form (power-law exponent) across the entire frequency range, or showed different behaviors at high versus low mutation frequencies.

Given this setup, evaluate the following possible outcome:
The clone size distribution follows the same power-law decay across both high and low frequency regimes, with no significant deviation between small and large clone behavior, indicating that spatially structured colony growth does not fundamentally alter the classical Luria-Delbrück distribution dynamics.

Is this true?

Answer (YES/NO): NO